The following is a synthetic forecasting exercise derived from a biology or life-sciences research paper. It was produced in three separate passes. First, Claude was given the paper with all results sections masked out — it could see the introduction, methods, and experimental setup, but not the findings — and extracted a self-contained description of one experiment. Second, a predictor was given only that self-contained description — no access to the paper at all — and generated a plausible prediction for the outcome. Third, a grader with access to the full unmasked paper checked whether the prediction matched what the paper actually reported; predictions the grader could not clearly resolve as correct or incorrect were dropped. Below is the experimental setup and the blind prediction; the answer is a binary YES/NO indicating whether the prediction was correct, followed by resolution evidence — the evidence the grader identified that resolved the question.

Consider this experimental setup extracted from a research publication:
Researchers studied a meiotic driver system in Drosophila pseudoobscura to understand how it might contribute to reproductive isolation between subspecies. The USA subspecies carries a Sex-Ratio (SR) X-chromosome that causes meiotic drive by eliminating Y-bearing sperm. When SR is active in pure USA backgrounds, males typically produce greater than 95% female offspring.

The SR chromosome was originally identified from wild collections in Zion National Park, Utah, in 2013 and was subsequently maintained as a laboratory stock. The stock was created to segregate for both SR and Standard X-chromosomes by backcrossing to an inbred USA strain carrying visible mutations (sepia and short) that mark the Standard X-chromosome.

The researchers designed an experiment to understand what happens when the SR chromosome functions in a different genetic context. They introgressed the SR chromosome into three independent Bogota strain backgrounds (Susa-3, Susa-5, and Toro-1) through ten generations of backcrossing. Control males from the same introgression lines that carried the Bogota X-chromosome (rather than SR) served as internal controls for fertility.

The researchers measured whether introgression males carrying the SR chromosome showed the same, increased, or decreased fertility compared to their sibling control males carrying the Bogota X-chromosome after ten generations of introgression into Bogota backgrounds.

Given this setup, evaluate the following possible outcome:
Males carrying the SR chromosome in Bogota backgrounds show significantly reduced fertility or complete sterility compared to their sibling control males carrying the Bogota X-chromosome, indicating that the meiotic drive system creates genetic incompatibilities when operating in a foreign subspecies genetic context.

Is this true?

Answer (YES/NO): YES